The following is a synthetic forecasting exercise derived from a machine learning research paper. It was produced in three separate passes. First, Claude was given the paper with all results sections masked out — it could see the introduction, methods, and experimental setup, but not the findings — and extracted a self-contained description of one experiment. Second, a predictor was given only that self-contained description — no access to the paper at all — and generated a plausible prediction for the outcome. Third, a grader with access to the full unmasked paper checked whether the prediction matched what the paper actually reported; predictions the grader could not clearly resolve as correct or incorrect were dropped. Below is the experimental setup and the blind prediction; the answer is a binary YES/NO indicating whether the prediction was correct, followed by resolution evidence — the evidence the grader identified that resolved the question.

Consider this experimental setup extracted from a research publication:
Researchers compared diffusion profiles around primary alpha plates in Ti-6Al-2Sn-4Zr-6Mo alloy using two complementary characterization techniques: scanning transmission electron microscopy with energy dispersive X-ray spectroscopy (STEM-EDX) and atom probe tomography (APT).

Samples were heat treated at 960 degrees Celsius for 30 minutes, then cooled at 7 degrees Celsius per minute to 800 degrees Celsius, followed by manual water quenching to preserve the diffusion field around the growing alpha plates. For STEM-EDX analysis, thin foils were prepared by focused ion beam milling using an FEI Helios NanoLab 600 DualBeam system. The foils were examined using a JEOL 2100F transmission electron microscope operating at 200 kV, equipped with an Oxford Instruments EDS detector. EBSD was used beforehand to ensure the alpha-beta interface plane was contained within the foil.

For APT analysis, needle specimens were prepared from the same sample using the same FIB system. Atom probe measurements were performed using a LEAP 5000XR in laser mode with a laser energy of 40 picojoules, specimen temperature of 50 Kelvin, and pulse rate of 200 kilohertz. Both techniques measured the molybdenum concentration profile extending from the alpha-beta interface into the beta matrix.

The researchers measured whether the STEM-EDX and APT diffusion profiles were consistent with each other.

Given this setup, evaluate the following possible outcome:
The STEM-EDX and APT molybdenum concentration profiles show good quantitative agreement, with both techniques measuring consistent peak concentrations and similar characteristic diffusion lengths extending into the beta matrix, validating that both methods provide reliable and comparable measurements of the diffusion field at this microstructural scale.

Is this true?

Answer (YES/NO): NO